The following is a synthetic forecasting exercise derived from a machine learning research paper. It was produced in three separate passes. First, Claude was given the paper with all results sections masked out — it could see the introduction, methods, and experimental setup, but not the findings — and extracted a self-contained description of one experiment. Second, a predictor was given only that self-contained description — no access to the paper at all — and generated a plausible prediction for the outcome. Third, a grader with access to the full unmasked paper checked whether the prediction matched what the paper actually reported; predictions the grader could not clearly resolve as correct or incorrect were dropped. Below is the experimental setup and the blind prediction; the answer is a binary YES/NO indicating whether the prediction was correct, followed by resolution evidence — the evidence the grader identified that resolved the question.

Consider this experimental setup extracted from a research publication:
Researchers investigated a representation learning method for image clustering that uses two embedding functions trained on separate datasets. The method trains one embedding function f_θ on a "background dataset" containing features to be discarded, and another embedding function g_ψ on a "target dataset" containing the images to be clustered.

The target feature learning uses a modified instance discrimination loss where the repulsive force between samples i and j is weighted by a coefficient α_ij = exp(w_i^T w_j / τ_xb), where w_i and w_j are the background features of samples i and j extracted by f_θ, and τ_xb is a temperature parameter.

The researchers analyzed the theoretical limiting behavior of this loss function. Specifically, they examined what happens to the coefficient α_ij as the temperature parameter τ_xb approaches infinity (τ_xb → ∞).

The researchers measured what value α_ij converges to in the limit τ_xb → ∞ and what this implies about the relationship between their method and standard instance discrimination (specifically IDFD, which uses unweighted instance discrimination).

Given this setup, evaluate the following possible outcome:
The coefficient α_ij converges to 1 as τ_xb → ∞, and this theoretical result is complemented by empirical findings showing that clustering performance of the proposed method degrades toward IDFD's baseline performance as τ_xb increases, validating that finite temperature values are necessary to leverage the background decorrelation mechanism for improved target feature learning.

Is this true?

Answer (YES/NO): NO